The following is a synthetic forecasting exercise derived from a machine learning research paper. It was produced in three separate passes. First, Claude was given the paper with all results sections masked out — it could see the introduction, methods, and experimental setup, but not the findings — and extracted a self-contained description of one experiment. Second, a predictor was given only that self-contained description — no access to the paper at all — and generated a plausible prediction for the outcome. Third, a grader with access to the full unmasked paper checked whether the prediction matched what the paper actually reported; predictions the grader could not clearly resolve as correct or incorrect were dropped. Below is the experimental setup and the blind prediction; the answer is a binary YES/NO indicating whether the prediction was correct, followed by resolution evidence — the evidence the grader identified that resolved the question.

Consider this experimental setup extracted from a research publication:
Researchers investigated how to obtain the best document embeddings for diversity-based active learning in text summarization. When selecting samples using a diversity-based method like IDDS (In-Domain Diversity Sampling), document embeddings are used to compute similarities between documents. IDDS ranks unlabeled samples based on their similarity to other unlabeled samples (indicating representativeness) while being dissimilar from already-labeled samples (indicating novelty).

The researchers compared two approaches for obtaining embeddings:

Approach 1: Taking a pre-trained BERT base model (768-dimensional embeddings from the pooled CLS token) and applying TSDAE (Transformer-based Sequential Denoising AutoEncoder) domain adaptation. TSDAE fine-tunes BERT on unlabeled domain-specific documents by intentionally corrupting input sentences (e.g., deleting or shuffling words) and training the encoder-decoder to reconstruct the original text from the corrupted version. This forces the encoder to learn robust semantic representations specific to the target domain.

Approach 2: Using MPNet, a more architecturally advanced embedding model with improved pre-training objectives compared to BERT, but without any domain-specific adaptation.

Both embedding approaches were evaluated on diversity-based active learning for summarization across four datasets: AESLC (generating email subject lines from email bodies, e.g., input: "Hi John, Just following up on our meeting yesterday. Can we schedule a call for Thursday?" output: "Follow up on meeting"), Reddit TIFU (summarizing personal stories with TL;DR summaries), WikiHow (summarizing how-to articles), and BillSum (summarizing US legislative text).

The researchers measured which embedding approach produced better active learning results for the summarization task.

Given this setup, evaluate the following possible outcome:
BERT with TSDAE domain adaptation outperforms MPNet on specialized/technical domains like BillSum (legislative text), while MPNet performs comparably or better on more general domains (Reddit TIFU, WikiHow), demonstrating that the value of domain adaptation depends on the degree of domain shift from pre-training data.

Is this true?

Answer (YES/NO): NO